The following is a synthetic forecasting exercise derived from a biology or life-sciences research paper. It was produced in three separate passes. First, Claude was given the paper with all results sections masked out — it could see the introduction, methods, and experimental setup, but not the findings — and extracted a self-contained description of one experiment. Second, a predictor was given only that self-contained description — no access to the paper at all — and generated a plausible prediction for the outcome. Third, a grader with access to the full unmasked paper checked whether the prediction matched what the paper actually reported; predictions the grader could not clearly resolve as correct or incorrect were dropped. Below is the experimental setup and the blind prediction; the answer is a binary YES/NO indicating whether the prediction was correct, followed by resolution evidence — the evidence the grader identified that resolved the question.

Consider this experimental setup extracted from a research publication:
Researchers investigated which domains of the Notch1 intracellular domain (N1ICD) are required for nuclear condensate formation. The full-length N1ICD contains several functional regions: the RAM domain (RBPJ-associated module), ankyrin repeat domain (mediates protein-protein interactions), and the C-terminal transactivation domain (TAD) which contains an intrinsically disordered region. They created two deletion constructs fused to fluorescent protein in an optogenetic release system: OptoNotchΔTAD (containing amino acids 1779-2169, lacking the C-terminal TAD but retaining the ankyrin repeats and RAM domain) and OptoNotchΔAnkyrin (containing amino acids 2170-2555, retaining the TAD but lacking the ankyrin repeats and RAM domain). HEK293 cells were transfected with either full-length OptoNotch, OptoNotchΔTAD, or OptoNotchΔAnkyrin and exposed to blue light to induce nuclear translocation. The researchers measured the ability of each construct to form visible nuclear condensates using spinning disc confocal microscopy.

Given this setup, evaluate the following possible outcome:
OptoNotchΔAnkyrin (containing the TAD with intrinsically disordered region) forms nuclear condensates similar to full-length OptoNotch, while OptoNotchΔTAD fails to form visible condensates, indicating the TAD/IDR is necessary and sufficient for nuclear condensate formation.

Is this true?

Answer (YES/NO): NO